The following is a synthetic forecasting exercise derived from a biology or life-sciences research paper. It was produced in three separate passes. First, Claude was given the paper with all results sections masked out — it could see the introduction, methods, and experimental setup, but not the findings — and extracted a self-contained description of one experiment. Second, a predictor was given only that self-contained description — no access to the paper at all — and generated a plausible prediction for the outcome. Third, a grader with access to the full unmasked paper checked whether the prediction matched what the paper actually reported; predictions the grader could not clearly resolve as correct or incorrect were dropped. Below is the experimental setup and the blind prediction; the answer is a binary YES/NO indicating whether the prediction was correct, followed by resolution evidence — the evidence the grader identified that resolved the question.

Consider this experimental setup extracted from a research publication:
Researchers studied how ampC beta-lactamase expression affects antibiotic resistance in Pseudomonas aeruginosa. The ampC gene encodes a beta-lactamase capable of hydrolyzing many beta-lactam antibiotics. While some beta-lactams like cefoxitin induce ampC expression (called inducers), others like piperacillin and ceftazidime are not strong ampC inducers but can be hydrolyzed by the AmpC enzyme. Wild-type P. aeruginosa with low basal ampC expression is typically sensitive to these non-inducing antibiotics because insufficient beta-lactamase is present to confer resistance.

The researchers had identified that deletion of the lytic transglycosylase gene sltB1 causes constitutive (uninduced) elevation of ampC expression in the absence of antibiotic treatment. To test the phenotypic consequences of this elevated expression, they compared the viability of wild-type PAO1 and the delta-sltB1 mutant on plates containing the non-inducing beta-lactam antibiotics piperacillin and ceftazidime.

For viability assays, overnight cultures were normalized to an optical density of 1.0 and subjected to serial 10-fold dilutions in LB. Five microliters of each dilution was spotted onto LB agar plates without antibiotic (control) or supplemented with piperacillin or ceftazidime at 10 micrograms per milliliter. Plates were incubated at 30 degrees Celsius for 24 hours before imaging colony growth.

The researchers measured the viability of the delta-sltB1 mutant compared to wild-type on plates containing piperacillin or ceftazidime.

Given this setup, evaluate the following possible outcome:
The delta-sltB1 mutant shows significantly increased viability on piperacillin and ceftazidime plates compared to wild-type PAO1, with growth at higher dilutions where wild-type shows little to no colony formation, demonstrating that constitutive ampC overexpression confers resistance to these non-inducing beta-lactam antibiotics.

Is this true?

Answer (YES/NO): YES